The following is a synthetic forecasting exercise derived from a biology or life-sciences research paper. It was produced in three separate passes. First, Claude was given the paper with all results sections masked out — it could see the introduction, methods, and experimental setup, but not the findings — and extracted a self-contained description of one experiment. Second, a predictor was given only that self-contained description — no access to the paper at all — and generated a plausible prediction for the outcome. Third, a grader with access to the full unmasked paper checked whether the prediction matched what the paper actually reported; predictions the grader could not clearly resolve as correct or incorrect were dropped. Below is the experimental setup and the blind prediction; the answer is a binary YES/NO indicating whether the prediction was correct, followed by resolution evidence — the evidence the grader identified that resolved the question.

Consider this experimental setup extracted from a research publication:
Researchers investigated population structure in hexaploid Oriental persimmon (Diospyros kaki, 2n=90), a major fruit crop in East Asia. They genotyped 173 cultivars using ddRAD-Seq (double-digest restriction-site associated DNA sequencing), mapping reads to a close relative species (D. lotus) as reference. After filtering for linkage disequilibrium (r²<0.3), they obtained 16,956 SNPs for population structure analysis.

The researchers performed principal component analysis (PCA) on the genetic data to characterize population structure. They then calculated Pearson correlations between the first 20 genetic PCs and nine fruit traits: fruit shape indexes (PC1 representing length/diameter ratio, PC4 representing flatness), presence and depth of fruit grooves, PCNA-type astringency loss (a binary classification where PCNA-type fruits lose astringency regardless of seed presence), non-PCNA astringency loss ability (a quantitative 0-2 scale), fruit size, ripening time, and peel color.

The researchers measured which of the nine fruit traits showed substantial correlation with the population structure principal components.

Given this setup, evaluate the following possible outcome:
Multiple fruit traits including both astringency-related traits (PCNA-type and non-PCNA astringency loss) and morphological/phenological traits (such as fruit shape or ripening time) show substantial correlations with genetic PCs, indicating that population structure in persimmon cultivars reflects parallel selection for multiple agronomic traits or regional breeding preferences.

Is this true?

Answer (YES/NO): NO